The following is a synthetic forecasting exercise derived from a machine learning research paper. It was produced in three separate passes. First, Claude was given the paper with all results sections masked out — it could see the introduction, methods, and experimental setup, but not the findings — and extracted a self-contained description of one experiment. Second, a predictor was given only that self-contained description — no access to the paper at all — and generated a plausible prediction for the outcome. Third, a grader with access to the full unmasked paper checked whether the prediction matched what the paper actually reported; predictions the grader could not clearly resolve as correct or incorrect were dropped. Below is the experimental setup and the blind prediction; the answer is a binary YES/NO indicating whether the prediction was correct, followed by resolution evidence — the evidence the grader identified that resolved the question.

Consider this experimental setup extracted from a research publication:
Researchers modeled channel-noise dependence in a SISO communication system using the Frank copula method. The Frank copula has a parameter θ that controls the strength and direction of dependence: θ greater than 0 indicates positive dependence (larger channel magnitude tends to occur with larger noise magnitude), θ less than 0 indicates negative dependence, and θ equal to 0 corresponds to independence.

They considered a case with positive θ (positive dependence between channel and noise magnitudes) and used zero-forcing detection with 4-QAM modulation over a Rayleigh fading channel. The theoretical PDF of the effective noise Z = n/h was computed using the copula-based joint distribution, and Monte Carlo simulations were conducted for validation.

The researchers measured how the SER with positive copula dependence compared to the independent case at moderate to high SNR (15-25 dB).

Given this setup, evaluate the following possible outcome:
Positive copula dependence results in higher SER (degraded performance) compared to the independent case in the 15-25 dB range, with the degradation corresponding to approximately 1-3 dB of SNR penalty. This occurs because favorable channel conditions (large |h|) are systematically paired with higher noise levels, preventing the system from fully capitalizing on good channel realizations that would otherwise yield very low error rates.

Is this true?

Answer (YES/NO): NO